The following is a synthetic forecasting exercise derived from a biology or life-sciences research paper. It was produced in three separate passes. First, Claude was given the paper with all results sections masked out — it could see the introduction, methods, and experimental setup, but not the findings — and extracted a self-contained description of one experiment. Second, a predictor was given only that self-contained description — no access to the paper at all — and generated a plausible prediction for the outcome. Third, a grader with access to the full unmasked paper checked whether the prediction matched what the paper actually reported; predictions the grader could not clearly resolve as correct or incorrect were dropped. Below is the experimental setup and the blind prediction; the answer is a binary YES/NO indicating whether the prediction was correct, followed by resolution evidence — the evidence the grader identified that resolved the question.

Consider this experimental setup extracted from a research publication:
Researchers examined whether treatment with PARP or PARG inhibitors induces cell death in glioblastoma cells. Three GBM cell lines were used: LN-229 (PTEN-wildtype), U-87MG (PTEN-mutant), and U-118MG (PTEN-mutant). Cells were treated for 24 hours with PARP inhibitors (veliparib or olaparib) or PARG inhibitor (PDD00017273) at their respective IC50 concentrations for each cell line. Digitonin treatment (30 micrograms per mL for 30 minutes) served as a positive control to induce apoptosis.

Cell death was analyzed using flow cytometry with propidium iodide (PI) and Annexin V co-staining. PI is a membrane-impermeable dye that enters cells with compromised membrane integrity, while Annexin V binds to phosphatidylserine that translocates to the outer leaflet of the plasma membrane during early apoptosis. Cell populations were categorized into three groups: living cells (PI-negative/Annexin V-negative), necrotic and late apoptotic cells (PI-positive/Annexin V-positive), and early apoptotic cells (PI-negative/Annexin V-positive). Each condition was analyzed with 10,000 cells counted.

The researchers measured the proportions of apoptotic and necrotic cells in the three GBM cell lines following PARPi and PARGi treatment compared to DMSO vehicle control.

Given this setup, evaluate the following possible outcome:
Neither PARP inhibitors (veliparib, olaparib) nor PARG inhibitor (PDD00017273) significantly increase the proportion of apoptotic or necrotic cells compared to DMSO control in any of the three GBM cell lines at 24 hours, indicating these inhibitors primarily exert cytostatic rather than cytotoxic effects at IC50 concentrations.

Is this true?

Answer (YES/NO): YES